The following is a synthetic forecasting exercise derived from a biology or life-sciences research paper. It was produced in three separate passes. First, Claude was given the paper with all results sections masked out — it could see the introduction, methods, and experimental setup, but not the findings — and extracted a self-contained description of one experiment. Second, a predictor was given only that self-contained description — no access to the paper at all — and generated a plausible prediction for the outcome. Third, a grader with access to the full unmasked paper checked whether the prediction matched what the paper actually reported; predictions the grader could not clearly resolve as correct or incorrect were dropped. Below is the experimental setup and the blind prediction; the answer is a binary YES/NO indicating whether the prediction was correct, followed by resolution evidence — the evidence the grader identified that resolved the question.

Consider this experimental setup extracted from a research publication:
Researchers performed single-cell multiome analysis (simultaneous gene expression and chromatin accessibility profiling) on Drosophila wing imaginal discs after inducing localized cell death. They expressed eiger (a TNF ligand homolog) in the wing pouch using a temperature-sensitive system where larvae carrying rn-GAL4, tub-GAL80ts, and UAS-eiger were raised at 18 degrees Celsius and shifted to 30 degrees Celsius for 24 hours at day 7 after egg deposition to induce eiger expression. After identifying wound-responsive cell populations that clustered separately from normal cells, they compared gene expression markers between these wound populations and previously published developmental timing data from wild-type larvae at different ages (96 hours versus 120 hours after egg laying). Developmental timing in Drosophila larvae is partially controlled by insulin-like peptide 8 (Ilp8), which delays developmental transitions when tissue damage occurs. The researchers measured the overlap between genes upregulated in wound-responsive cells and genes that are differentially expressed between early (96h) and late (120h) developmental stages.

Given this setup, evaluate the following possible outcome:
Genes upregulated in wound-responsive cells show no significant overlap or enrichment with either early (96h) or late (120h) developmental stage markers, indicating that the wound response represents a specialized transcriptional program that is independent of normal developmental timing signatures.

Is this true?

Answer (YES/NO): NO